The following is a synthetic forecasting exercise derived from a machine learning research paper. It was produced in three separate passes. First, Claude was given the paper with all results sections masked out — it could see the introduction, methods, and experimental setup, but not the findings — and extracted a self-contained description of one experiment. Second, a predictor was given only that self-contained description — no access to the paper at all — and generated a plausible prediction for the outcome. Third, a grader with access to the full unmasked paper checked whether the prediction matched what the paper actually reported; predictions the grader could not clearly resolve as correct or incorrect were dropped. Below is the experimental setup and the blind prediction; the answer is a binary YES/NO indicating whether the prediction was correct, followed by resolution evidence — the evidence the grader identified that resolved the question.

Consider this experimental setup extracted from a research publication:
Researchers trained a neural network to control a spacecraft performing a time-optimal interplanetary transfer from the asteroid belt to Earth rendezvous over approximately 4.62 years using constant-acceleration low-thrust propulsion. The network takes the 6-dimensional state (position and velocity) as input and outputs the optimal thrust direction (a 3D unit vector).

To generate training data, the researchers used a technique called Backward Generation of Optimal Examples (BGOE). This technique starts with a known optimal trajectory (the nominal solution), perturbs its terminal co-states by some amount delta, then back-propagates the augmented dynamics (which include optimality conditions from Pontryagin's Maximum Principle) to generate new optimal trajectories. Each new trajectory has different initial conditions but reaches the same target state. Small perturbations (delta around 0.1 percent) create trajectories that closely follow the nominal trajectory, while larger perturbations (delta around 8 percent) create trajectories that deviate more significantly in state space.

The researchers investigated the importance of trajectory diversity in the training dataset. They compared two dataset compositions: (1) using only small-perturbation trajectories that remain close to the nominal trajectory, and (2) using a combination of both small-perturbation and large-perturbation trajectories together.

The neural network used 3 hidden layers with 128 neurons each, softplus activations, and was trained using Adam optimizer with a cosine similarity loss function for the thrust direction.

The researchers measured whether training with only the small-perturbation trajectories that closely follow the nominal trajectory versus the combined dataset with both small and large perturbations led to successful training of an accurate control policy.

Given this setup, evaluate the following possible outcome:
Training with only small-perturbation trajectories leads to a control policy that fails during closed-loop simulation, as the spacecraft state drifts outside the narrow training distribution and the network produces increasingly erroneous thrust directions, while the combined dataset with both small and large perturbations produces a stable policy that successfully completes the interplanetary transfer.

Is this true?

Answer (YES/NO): YES